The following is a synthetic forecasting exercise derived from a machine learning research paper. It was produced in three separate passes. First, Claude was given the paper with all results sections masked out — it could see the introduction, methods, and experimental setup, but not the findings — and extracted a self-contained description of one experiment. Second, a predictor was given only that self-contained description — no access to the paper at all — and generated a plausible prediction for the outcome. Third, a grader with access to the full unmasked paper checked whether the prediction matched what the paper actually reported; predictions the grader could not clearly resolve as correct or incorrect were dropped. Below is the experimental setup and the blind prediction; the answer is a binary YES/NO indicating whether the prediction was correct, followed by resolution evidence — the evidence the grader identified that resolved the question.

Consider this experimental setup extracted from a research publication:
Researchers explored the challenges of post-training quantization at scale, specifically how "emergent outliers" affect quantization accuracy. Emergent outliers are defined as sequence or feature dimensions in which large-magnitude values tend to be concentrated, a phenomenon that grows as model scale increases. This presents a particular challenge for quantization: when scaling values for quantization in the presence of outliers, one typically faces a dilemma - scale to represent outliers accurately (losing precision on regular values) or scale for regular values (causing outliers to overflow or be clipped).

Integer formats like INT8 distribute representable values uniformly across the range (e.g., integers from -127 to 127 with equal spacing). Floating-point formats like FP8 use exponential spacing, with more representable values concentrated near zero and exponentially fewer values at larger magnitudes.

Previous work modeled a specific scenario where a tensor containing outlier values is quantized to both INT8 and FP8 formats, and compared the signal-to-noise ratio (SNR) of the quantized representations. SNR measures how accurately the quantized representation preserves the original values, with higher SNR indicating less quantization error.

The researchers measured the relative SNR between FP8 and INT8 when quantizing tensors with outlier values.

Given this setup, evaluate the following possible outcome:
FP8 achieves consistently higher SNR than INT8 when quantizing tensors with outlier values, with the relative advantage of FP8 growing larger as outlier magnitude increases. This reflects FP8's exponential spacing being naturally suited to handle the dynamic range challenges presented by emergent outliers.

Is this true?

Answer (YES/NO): NO